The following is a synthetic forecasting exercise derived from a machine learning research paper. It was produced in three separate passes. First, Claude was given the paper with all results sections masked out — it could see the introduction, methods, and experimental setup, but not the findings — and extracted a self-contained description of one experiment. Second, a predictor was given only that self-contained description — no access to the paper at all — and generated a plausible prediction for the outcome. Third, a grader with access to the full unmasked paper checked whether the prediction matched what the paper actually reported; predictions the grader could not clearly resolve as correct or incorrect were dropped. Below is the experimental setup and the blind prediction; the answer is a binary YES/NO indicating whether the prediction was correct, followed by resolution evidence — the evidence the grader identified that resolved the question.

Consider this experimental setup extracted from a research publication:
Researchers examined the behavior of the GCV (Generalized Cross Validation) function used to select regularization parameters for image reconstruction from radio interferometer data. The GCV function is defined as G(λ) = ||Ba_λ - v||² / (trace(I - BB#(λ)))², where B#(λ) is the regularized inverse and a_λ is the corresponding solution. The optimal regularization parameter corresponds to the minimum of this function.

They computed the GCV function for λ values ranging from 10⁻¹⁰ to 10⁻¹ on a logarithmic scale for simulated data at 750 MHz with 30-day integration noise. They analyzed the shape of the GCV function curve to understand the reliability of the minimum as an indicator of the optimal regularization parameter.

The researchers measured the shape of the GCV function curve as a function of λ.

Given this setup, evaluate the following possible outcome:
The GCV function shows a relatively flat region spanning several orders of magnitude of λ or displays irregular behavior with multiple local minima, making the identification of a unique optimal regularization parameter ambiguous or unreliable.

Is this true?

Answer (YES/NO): YES